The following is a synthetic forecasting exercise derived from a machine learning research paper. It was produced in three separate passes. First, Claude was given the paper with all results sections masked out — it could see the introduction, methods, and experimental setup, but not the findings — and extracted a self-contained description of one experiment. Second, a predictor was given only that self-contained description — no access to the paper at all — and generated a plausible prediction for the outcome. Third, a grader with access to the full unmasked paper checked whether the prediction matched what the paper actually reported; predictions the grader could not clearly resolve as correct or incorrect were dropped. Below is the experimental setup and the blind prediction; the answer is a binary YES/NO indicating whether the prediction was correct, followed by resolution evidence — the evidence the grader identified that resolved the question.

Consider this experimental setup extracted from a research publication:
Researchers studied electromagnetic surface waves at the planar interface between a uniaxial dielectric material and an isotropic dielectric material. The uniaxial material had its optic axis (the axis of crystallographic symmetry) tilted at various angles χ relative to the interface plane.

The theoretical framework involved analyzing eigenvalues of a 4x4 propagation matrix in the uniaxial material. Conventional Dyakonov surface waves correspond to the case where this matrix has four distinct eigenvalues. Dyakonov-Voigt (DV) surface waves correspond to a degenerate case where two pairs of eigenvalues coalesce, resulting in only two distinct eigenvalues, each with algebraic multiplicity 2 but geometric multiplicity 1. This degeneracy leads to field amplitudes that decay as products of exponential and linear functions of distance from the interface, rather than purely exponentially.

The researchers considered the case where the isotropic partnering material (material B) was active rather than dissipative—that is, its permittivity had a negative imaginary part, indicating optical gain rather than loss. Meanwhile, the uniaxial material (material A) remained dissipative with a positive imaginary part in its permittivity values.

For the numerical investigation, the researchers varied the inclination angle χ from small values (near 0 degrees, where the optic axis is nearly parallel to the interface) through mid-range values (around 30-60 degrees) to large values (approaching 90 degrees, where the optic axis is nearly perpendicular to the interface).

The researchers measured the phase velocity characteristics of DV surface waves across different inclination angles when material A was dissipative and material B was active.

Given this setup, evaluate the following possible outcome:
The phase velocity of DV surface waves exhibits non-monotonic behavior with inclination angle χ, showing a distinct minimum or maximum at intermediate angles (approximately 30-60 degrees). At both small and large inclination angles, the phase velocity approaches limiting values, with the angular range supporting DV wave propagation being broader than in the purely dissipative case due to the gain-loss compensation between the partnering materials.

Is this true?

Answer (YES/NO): NO